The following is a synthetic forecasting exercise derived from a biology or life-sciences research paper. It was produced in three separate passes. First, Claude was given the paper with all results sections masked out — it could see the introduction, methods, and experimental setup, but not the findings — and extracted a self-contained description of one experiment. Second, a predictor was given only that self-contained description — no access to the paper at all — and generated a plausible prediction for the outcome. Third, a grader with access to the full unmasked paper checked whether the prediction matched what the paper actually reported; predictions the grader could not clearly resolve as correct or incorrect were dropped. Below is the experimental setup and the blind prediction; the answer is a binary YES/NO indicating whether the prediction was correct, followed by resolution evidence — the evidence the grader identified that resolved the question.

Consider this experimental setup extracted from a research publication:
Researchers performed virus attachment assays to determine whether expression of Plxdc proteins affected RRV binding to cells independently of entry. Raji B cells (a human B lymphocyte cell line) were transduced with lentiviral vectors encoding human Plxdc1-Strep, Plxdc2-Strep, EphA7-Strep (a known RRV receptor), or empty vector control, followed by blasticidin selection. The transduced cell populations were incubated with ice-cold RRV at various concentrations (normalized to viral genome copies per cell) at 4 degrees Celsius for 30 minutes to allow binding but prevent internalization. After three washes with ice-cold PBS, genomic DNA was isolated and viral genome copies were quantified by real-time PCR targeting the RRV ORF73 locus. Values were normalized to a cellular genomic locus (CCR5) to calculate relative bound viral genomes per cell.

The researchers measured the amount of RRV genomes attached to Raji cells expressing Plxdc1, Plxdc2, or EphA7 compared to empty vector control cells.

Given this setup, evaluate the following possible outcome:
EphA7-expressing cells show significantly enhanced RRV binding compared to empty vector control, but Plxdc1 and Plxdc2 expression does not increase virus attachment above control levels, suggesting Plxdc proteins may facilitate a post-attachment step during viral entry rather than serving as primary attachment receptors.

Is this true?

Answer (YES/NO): NO